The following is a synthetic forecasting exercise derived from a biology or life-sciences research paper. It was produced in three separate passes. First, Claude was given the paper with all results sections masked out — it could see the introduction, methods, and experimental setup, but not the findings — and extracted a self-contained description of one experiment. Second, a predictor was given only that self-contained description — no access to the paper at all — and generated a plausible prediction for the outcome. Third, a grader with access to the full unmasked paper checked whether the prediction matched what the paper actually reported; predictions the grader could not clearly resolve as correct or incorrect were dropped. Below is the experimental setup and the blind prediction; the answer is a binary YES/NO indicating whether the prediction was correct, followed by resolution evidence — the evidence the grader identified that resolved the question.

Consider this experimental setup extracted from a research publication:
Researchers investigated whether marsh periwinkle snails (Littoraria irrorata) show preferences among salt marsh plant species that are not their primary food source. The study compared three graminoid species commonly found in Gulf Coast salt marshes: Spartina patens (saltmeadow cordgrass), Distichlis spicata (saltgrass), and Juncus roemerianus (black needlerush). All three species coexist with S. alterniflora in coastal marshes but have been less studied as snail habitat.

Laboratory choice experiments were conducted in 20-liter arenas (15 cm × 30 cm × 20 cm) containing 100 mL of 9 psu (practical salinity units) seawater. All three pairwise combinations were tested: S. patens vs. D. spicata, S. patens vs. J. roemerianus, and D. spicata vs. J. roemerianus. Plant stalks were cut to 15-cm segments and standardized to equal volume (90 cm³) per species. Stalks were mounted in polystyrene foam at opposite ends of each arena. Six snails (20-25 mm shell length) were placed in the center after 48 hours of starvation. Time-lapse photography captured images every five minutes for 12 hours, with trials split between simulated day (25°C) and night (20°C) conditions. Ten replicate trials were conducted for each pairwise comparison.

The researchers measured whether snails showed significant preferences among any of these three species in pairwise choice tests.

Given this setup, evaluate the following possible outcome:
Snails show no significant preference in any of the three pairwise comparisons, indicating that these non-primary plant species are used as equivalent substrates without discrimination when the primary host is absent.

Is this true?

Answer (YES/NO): YES